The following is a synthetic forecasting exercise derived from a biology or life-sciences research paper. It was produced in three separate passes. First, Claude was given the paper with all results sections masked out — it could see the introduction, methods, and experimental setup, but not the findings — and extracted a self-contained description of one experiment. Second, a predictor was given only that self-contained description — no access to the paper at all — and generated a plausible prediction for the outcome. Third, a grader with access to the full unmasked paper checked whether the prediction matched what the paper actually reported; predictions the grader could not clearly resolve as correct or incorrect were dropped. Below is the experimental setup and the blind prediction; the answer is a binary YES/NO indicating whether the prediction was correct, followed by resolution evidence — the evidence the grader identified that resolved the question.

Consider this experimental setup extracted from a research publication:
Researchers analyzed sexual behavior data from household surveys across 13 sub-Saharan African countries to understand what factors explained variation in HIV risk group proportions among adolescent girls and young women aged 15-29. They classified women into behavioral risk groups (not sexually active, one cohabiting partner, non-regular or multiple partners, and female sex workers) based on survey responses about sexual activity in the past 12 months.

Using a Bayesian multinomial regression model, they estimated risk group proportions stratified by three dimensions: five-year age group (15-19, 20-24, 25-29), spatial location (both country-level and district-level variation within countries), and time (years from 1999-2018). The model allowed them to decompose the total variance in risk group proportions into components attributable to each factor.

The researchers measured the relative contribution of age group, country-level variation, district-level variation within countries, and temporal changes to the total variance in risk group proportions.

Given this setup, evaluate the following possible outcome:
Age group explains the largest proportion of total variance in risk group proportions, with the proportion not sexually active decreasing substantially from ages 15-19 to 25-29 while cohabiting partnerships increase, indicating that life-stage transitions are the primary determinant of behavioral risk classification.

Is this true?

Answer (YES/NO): YES